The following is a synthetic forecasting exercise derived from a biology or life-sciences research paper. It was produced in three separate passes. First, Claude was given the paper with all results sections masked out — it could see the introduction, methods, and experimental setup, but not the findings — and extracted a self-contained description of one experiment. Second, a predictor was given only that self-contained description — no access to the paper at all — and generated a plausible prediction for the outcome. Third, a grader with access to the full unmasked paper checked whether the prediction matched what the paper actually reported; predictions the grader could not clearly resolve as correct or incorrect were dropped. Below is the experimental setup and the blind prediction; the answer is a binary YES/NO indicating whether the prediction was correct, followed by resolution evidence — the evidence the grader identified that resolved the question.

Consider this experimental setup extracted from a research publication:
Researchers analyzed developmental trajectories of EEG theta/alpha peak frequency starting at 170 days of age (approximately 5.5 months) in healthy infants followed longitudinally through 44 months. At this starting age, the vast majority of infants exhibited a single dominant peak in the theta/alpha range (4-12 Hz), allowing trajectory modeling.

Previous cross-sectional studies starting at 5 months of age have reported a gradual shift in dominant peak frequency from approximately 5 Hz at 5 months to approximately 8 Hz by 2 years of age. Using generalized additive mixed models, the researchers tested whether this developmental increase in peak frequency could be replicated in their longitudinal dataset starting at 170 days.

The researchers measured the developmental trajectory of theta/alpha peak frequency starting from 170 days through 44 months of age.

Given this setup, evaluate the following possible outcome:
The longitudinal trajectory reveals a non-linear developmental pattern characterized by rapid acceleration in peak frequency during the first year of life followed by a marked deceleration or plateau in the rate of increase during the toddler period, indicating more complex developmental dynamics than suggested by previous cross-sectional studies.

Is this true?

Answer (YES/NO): NO